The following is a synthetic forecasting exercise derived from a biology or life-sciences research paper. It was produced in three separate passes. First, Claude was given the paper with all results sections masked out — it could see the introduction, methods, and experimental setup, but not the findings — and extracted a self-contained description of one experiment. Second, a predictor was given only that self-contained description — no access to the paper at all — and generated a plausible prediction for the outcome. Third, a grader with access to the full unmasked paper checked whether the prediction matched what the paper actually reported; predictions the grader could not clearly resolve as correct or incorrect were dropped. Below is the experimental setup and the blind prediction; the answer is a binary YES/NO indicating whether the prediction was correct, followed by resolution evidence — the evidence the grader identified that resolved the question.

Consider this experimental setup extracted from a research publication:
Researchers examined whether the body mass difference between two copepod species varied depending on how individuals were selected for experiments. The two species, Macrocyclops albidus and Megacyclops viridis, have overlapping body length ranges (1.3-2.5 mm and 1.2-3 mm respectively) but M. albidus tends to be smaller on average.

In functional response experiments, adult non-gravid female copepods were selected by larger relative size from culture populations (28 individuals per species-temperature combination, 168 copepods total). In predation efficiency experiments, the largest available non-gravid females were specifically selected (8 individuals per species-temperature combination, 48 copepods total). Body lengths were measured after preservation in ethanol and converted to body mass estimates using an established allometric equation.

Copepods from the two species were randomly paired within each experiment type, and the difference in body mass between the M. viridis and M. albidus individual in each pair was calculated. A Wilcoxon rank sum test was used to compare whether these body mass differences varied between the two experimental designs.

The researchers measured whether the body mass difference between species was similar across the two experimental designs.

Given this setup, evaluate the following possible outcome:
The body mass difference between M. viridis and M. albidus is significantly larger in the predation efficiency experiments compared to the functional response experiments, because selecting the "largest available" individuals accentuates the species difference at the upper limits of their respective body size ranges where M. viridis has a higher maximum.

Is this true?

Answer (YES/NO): YES